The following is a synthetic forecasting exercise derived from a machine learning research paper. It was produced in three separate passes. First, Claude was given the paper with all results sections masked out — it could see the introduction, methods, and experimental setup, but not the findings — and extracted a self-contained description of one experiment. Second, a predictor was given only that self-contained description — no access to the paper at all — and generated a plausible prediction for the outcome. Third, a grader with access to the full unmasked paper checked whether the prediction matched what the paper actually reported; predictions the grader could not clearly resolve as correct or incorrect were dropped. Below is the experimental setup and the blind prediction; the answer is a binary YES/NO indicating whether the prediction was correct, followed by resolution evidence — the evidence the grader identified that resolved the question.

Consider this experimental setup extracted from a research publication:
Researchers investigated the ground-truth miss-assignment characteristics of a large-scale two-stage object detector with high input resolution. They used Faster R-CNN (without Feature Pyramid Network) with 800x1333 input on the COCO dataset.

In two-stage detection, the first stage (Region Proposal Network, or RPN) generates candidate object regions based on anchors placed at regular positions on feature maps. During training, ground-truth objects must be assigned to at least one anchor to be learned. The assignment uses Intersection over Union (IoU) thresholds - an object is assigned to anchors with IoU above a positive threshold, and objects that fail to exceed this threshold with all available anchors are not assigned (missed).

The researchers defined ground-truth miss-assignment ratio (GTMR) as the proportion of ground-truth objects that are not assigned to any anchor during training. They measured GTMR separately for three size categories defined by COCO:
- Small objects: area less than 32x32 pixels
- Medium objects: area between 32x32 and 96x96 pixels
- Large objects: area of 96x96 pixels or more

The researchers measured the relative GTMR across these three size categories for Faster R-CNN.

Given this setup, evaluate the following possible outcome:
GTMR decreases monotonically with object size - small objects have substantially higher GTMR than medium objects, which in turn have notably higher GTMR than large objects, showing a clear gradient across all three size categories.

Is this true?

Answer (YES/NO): NO